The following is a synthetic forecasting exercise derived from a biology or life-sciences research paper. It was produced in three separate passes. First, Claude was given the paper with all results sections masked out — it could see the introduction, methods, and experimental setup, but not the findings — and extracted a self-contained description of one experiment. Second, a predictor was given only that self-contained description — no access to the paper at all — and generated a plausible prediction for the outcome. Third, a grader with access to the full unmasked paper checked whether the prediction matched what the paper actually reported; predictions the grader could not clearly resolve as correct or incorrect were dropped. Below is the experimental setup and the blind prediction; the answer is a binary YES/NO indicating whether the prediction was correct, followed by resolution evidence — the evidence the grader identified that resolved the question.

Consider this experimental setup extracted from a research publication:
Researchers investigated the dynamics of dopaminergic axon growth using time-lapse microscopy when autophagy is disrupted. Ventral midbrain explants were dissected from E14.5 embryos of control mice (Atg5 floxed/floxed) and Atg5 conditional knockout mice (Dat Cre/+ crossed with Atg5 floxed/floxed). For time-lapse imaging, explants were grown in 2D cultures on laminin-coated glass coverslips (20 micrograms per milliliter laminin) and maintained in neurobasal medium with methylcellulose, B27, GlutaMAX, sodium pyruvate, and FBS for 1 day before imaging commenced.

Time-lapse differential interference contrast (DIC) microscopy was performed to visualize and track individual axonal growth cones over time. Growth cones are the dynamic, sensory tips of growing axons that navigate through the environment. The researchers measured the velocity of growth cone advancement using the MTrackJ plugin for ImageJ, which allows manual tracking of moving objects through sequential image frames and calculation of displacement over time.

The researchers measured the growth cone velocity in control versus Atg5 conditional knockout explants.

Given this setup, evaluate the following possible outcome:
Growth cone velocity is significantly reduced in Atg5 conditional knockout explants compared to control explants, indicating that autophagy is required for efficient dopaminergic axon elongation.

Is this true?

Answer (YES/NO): YES